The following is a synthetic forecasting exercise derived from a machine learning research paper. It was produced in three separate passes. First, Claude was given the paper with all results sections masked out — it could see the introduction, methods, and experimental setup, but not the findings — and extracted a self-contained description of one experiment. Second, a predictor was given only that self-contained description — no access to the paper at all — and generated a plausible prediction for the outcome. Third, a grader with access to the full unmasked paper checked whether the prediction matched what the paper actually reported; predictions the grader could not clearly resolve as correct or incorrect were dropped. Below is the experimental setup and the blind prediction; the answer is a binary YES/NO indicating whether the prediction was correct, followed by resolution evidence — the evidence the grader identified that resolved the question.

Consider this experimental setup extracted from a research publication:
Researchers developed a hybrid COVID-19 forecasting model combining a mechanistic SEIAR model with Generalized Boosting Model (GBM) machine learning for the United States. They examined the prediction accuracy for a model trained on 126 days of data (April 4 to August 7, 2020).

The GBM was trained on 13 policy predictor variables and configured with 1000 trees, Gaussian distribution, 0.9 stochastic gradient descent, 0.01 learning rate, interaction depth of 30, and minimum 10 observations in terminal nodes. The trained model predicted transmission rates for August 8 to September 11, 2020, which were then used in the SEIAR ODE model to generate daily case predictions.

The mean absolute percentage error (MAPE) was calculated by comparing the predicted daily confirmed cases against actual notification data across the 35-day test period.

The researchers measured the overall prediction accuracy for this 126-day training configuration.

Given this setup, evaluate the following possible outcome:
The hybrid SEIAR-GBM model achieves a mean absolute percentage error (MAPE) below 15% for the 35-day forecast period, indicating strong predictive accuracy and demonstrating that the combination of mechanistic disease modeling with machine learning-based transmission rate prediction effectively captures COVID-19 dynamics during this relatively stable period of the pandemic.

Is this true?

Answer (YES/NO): YES